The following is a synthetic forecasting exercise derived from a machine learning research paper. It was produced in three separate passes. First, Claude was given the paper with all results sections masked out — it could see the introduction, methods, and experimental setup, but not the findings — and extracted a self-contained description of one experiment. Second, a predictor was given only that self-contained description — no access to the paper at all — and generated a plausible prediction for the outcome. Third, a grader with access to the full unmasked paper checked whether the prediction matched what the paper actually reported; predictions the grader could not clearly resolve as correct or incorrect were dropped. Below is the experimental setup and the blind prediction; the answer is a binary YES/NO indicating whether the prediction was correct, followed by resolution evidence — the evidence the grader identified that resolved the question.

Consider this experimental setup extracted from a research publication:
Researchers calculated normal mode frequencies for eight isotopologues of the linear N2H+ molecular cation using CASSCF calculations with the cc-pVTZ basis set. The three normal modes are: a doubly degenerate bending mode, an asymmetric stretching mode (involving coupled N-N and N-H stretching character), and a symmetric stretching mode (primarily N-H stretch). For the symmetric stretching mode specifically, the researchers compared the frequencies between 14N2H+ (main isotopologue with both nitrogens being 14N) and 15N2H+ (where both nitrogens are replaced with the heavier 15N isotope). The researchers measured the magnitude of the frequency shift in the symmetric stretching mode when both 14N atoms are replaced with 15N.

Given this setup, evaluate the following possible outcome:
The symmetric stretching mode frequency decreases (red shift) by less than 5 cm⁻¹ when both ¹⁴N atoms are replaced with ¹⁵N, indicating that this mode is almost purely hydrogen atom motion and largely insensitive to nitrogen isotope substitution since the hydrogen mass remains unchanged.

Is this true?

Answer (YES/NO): NO